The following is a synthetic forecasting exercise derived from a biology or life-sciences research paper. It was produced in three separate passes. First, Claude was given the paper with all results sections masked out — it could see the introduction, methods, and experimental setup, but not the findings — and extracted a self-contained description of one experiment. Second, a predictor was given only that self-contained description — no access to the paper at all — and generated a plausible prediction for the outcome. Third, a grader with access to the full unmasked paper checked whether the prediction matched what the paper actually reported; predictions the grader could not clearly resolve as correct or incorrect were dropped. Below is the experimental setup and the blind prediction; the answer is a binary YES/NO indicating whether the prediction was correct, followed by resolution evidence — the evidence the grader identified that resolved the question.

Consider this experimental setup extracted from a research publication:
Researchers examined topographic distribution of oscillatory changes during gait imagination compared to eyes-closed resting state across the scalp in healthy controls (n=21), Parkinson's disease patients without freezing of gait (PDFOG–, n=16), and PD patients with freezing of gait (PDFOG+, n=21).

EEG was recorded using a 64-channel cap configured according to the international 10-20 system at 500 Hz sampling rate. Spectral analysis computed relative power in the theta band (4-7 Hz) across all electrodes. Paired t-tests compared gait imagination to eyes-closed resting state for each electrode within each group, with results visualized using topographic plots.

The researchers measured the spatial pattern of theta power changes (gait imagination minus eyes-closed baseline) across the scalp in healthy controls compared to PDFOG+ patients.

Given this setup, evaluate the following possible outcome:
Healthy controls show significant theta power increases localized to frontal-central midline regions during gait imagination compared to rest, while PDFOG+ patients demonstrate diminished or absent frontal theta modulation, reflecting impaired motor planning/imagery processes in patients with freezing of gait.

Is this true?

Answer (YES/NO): NO